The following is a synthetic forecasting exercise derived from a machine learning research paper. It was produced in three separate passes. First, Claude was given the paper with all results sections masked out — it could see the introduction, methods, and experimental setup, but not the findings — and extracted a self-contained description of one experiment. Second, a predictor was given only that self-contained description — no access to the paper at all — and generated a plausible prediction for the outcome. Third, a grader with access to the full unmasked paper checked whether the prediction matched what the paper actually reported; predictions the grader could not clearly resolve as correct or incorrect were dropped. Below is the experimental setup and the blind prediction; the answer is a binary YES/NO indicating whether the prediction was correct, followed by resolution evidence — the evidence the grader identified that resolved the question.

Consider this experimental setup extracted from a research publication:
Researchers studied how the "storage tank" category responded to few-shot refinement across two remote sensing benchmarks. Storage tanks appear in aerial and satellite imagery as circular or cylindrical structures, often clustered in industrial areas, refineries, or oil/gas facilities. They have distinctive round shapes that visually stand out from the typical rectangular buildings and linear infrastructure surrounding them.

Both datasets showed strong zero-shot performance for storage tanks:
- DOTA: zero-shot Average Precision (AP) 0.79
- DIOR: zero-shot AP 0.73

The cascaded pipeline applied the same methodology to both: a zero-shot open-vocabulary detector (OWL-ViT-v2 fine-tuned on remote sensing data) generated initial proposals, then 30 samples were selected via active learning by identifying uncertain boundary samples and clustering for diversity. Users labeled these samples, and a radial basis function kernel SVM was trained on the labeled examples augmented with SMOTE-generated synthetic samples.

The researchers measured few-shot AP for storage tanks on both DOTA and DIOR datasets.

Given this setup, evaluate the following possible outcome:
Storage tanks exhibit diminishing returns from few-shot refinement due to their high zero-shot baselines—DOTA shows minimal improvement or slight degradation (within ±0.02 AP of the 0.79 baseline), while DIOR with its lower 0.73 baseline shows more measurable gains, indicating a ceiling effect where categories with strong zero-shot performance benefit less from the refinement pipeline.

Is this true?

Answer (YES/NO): NO